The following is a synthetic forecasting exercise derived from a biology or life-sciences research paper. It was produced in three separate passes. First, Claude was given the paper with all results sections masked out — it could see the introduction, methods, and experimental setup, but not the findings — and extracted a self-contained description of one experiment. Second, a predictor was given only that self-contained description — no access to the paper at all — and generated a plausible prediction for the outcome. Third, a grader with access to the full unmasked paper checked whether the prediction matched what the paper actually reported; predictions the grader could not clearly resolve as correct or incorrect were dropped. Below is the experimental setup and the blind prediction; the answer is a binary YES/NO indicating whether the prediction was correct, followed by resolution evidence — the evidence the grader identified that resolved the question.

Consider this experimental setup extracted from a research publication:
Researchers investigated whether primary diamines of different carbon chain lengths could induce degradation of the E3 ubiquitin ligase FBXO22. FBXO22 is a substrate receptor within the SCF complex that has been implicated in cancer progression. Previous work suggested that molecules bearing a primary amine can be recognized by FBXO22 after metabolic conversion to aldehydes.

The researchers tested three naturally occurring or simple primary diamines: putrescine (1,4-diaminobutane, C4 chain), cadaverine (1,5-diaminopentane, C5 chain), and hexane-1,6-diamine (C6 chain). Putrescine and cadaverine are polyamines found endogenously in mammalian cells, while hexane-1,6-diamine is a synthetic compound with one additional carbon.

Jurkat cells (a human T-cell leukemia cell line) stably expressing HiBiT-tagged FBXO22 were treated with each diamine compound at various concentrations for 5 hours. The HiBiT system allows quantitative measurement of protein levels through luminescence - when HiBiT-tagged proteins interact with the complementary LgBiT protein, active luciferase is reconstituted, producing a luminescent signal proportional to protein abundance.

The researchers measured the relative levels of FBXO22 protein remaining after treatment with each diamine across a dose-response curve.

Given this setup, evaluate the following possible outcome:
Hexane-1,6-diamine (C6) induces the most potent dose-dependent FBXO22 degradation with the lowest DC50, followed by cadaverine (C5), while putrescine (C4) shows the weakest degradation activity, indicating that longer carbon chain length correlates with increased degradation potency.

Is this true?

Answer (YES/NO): NO